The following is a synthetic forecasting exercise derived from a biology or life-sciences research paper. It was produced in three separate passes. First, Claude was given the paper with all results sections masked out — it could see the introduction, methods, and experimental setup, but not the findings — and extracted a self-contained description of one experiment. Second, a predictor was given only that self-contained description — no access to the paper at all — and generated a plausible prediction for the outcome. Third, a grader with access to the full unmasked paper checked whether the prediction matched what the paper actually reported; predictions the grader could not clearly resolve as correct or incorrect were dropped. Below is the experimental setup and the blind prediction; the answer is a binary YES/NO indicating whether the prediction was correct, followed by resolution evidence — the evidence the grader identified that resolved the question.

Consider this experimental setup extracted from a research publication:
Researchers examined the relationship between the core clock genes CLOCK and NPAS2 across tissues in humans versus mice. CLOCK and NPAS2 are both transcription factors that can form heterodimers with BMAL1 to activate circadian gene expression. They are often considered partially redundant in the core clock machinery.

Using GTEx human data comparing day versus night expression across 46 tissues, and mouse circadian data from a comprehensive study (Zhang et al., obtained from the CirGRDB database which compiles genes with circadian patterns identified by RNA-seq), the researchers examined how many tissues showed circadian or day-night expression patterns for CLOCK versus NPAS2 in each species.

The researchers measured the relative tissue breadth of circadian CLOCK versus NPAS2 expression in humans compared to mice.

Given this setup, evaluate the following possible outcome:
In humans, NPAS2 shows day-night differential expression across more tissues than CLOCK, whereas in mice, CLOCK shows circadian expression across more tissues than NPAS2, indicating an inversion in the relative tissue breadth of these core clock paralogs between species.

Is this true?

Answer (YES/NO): NO